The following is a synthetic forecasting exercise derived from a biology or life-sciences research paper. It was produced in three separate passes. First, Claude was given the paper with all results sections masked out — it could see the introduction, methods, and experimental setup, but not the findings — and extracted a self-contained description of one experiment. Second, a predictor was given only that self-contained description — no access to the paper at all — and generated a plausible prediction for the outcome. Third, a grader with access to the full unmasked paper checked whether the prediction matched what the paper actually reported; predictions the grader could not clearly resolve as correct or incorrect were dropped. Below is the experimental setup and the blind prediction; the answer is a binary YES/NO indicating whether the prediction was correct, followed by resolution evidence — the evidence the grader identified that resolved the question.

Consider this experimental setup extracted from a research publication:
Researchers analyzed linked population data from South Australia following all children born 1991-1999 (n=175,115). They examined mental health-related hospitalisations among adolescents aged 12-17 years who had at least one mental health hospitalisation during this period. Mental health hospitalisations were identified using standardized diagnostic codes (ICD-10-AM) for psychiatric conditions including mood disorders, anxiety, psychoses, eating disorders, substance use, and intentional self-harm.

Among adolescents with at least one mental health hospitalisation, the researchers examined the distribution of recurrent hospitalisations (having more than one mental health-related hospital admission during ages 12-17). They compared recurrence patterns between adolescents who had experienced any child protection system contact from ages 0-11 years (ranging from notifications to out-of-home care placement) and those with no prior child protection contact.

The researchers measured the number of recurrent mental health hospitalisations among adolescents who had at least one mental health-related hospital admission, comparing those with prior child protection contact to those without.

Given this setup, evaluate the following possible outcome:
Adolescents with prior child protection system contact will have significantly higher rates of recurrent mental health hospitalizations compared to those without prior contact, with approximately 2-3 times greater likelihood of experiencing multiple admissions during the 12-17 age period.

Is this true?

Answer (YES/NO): NO